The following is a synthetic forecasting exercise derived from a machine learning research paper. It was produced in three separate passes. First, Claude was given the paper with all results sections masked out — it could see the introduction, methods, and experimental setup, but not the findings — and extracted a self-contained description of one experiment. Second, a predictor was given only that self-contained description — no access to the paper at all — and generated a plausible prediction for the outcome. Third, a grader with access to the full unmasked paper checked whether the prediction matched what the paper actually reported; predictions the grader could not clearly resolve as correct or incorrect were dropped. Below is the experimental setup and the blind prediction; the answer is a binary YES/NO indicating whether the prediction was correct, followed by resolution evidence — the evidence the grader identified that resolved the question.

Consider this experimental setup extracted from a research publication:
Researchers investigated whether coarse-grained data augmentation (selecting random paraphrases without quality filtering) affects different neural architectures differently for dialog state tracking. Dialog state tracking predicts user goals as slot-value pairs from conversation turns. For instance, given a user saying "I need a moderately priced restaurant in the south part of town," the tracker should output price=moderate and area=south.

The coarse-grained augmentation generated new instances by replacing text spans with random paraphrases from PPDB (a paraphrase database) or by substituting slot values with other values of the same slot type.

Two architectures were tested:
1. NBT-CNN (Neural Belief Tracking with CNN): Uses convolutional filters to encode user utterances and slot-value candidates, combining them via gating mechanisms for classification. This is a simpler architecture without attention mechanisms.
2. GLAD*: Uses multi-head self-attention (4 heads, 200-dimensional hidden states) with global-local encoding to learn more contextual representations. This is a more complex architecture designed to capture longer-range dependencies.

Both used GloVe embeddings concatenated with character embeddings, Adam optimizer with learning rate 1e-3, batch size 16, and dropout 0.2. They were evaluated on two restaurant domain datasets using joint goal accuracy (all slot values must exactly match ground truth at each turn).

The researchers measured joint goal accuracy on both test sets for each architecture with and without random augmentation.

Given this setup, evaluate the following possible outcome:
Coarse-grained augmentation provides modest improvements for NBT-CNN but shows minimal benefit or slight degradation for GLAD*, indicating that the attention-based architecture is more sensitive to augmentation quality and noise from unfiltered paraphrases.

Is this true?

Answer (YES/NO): NO